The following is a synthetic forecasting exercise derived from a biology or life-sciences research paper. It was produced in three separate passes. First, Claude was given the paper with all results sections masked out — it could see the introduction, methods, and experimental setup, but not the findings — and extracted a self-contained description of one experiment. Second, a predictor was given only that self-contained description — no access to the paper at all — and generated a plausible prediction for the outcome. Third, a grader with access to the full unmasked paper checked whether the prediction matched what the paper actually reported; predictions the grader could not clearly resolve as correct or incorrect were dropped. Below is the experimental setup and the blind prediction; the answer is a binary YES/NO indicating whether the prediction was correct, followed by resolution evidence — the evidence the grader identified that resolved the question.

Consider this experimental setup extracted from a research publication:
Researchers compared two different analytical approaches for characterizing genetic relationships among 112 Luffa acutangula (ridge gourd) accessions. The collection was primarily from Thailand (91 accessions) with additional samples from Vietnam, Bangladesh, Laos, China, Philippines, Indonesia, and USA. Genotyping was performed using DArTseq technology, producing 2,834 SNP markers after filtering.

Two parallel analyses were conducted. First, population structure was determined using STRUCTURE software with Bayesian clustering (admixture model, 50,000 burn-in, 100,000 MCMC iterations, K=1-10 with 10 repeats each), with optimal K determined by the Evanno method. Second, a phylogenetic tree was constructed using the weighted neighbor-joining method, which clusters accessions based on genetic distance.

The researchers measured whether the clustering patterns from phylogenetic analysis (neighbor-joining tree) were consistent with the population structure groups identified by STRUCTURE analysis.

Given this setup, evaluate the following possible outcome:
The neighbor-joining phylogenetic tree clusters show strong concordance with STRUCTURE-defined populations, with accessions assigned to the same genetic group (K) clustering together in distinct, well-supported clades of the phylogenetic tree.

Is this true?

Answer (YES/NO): YES